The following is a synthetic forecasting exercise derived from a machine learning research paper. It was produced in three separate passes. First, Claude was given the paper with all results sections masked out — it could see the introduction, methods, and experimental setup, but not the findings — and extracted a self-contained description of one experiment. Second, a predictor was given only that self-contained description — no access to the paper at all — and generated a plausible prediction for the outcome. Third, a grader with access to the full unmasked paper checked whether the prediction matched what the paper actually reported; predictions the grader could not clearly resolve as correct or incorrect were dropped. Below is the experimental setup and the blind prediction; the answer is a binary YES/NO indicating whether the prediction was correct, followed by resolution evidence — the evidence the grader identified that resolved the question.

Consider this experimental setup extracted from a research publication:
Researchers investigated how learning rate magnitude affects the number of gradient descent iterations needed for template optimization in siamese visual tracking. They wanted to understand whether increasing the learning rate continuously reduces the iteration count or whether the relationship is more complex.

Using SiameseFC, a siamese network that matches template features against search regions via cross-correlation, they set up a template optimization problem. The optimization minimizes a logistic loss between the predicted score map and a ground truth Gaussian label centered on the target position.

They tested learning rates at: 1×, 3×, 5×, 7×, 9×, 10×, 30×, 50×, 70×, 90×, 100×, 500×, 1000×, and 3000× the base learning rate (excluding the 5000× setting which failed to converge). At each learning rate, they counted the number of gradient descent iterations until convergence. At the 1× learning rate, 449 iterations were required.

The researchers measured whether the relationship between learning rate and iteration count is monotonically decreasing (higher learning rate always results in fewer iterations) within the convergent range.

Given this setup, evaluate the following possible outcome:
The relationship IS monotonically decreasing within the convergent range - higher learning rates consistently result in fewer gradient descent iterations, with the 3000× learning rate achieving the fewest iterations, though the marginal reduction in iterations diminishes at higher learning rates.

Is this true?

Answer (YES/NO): NO